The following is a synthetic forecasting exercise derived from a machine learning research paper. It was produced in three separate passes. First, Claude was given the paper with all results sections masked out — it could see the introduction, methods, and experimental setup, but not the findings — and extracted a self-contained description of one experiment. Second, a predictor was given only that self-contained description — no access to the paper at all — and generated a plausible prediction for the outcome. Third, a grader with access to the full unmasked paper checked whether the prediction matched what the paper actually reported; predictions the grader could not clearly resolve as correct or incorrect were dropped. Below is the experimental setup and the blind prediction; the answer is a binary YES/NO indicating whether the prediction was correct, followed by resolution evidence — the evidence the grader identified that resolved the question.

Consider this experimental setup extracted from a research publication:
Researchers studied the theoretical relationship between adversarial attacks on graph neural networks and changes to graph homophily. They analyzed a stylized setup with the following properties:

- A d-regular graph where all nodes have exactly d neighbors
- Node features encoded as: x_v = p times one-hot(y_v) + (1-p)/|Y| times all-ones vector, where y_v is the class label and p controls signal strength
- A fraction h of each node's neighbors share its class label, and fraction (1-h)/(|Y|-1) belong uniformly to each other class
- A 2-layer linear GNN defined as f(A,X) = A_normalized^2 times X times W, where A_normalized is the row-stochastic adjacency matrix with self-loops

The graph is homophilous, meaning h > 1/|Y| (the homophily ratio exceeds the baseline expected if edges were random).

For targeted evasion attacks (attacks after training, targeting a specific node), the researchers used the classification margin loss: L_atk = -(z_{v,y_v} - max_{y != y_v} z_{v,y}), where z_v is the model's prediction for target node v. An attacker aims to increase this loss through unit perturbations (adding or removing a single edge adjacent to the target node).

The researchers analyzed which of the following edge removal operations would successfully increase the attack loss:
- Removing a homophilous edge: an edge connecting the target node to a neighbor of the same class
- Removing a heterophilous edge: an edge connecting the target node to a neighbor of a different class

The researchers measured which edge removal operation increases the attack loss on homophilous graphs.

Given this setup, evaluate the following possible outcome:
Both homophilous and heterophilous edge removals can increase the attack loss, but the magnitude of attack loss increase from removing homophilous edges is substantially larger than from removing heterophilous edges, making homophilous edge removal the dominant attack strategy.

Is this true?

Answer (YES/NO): NO